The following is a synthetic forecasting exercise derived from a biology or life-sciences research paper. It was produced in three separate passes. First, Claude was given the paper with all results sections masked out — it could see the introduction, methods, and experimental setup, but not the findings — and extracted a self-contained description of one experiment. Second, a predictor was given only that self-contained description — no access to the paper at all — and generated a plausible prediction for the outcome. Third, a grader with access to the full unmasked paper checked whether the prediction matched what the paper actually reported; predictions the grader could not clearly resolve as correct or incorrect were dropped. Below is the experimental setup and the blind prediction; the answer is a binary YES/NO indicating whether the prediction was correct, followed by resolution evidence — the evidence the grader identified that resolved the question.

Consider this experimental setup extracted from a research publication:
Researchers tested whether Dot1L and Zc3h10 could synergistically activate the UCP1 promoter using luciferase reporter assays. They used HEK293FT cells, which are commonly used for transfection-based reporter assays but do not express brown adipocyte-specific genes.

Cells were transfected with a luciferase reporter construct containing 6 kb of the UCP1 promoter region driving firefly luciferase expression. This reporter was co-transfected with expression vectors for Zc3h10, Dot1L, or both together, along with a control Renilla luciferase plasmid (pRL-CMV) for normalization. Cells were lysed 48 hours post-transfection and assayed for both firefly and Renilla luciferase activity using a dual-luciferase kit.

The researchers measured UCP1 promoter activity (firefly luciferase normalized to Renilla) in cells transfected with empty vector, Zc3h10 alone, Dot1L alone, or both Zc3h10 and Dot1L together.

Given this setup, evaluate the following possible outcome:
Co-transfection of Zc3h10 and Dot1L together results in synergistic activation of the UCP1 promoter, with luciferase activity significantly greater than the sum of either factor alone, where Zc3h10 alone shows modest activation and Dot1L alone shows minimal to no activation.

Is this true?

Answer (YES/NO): YES